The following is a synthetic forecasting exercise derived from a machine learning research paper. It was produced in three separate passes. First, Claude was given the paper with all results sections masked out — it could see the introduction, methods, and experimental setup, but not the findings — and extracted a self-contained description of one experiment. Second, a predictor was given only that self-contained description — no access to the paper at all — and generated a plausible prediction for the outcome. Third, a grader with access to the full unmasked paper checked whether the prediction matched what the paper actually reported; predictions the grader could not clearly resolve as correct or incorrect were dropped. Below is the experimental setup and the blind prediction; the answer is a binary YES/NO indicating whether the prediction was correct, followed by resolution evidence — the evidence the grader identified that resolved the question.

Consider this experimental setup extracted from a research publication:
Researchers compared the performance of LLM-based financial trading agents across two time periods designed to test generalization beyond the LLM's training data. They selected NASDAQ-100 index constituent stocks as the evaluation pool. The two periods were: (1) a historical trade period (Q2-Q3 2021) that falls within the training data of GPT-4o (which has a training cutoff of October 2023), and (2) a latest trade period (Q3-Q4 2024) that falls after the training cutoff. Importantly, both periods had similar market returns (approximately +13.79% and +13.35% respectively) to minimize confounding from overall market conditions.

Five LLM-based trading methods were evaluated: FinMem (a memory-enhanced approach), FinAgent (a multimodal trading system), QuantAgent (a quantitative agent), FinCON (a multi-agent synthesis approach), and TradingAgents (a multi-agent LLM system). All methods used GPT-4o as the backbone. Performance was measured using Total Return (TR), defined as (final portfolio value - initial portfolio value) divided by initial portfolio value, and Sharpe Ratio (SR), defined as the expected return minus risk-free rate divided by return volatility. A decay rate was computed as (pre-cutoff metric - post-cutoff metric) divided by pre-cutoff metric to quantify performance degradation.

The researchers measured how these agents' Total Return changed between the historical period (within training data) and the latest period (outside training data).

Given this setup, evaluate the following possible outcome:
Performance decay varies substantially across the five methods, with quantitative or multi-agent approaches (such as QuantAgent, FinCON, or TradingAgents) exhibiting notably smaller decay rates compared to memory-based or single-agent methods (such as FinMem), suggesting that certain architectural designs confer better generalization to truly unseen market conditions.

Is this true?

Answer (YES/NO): NO